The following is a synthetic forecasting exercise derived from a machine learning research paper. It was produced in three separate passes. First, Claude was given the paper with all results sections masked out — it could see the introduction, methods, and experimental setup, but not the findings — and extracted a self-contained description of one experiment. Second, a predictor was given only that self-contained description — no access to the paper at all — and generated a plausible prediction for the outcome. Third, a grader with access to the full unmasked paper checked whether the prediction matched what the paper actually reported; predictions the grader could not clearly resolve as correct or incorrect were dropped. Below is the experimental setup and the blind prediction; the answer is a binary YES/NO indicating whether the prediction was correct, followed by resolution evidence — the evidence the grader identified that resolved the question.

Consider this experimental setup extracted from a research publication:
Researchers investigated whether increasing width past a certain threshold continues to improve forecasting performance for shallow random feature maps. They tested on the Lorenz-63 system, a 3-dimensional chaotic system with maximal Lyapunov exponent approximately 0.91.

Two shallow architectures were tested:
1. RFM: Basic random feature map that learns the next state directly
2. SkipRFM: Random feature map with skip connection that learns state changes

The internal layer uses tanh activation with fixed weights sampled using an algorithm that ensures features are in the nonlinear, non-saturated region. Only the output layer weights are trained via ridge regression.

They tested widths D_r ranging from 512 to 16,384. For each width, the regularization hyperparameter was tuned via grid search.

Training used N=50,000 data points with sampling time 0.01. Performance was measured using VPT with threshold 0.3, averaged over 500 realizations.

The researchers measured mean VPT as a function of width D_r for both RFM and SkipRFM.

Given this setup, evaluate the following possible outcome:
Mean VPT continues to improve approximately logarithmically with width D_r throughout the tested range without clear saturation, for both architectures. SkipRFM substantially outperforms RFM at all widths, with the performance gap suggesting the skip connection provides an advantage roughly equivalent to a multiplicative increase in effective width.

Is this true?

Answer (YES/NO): NO